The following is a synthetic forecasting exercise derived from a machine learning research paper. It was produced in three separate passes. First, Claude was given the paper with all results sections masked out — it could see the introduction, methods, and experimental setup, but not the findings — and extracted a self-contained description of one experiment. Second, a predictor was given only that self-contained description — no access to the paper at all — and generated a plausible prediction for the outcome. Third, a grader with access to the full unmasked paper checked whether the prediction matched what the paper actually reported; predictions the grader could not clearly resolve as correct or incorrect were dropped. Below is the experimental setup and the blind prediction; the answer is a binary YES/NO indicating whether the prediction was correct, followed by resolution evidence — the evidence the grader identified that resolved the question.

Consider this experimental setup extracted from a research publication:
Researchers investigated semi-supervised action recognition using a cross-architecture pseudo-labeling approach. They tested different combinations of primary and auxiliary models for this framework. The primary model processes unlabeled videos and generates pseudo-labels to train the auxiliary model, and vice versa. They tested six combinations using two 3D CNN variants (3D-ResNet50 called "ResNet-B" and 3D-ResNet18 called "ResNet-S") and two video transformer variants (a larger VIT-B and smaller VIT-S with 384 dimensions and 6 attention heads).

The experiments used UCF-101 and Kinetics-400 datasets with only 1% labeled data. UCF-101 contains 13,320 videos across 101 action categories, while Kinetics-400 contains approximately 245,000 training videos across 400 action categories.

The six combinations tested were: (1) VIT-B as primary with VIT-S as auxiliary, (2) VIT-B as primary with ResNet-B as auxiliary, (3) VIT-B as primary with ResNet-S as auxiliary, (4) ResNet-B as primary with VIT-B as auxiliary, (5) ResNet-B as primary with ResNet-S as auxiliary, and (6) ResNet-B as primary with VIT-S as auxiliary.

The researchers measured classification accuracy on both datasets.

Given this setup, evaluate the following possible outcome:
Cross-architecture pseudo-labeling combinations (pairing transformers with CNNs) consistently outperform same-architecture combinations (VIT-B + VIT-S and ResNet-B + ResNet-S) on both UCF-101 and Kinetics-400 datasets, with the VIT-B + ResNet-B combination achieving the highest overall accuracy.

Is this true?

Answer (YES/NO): NO